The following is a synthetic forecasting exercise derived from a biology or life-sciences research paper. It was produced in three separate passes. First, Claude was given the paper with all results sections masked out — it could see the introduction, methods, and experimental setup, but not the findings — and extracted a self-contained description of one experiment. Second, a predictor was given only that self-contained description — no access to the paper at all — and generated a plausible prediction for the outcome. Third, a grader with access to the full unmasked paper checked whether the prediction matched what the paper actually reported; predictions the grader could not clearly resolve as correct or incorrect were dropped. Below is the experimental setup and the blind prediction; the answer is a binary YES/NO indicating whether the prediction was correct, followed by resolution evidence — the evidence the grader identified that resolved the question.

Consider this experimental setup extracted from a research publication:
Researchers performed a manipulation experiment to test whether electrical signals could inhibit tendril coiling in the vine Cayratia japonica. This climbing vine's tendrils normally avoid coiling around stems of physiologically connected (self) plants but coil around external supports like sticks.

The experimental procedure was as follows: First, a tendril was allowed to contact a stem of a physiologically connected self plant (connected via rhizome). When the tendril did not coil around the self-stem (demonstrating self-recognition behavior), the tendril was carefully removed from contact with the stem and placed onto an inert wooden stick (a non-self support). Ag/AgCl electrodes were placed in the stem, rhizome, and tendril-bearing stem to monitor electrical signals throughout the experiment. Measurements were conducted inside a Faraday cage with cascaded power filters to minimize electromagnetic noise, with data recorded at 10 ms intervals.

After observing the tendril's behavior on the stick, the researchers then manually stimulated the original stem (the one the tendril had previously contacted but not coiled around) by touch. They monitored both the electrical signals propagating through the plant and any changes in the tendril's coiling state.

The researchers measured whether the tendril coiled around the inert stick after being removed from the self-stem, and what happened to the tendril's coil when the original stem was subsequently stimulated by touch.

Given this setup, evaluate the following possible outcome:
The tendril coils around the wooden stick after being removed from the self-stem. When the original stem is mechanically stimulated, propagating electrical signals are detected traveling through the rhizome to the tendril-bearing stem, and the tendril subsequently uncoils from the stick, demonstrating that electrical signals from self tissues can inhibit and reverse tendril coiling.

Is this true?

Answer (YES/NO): YES